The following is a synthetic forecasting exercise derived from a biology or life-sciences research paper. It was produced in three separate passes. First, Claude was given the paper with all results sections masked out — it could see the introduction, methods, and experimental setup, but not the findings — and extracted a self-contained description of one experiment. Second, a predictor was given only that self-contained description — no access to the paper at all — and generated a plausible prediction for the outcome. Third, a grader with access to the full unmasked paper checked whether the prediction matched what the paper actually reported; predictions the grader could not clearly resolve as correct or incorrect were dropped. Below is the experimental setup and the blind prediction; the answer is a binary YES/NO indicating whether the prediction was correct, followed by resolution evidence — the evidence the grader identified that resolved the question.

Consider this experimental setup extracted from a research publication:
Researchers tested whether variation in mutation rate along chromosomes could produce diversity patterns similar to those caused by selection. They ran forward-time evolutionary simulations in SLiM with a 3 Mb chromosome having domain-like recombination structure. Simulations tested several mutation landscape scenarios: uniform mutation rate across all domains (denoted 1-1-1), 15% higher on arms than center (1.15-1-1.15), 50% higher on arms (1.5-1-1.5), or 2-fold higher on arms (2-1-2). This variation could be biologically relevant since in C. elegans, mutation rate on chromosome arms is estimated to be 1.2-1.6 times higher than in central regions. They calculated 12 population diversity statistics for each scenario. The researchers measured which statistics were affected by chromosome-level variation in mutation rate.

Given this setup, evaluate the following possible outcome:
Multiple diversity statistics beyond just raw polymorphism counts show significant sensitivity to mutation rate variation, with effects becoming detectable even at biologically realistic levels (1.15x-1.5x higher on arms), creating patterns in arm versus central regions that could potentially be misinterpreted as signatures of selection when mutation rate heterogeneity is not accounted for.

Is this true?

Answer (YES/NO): NO